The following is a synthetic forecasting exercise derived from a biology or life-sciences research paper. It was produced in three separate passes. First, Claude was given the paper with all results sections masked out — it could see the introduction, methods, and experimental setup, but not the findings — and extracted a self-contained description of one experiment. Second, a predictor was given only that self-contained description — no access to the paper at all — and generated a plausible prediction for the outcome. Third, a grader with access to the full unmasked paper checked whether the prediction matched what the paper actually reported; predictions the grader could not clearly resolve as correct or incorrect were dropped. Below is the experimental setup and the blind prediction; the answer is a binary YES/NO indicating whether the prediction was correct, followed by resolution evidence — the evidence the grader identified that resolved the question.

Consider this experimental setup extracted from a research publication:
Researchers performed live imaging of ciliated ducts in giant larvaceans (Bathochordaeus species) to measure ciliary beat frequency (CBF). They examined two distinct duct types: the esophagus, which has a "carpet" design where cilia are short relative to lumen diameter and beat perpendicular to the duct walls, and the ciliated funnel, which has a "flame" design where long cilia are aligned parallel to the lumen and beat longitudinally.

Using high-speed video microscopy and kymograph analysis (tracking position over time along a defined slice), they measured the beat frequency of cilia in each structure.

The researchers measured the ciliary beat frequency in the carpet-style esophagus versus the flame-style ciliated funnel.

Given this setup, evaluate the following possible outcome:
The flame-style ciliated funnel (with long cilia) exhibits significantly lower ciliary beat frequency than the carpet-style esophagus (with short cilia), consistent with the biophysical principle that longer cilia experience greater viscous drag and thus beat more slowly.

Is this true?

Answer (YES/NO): NO